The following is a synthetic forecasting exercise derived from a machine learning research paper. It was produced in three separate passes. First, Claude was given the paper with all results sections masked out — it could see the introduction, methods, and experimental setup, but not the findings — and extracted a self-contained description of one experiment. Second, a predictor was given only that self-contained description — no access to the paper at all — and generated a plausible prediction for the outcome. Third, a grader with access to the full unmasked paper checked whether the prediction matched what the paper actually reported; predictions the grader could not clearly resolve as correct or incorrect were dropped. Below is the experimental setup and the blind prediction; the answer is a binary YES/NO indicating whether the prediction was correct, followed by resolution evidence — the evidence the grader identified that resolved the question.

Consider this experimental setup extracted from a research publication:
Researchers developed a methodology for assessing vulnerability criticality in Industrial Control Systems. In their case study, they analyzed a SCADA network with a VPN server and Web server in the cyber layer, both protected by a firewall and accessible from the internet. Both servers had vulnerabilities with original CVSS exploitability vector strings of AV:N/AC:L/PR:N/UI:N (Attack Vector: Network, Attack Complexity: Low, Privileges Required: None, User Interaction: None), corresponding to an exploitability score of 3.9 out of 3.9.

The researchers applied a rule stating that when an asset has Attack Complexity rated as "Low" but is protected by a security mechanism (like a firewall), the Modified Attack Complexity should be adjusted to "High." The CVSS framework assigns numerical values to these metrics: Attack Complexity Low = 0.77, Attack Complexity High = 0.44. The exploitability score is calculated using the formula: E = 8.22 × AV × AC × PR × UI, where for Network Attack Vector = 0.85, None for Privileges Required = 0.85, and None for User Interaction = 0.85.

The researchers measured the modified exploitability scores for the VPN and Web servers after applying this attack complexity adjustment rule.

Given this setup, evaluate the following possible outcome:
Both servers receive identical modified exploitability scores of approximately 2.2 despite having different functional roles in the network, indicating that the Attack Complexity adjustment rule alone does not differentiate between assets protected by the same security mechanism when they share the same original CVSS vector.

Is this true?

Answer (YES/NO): YES